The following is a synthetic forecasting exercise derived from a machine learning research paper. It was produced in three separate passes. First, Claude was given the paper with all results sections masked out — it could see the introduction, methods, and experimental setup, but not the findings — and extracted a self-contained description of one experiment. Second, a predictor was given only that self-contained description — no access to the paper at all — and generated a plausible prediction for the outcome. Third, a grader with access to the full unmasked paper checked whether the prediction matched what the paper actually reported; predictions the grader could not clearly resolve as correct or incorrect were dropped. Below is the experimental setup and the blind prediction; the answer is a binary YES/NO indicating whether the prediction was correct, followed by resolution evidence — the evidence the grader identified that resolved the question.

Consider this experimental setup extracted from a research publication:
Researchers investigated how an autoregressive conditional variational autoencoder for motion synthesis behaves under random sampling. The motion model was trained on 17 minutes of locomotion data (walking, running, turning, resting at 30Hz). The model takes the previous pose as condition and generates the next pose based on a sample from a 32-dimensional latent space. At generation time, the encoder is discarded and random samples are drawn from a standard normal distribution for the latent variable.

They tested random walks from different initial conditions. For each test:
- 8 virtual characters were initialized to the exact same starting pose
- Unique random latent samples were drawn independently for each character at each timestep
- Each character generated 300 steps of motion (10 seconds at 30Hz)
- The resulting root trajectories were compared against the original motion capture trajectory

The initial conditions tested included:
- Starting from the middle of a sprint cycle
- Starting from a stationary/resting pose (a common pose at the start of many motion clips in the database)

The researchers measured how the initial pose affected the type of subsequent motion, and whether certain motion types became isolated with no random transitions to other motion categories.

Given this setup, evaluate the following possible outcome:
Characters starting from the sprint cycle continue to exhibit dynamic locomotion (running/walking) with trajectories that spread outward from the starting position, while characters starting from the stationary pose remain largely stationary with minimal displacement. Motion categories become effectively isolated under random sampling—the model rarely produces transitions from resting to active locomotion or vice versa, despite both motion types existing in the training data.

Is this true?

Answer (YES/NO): NO